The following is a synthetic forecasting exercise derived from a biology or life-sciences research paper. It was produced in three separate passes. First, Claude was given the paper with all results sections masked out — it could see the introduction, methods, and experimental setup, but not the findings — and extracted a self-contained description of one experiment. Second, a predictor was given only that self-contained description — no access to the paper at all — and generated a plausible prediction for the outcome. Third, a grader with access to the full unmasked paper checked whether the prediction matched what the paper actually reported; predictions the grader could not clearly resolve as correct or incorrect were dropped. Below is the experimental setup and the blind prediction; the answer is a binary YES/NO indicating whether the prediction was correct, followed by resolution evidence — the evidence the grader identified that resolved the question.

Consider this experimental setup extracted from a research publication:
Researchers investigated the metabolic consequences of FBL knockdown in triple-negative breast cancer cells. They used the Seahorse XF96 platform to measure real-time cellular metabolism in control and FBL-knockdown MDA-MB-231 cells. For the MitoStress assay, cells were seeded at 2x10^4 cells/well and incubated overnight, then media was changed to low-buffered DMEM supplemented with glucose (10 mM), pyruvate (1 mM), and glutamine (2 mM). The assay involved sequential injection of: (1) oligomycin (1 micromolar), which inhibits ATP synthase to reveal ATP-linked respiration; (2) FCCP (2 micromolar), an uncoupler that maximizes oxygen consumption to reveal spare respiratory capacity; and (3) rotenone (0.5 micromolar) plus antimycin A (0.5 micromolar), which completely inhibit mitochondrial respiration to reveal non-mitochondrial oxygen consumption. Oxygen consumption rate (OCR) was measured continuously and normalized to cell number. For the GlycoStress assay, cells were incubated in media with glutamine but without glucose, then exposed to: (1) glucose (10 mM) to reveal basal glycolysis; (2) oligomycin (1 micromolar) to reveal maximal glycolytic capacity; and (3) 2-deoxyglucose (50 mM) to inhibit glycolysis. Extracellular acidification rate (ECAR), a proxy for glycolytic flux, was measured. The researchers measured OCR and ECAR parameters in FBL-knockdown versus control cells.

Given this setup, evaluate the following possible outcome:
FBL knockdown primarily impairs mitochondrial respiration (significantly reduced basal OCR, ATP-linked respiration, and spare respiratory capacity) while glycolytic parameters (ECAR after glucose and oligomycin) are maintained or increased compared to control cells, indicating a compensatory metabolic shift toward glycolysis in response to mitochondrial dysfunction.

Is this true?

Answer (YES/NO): NO